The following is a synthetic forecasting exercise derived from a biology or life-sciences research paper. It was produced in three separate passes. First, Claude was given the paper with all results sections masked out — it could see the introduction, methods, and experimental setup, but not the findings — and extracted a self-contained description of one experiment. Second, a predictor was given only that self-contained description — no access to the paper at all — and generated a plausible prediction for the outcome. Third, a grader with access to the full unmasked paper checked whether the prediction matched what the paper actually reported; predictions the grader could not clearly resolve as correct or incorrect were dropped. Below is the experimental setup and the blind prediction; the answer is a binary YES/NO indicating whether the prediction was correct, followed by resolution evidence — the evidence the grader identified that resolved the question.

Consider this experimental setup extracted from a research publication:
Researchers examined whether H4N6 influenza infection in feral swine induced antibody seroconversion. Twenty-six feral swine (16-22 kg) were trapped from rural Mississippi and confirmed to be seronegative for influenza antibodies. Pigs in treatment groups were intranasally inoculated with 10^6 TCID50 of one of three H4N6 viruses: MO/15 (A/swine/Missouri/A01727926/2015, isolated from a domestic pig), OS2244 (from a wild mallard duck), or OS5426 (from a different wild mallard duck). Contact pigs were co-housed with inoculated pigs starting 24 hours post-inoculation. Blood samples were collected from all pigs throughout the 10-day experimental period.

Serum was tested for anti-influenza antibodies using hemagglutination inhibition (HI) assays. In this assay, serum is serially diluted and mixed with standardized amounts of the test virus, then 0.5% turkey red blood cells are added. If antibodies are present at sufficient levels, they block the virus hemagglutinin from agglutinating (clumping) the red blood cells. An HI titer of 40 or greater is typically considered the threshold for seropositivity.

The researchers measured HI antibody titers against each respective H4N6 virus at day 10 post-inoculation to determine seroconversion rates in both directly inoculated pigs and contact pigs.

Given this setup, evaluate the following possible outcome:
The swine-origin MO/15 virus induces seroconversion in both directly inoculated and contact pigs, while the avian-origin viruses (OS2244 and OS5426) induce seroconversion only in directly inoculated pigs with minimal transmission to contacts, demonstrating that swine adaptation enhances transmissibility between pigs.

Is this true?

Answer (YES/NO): YES